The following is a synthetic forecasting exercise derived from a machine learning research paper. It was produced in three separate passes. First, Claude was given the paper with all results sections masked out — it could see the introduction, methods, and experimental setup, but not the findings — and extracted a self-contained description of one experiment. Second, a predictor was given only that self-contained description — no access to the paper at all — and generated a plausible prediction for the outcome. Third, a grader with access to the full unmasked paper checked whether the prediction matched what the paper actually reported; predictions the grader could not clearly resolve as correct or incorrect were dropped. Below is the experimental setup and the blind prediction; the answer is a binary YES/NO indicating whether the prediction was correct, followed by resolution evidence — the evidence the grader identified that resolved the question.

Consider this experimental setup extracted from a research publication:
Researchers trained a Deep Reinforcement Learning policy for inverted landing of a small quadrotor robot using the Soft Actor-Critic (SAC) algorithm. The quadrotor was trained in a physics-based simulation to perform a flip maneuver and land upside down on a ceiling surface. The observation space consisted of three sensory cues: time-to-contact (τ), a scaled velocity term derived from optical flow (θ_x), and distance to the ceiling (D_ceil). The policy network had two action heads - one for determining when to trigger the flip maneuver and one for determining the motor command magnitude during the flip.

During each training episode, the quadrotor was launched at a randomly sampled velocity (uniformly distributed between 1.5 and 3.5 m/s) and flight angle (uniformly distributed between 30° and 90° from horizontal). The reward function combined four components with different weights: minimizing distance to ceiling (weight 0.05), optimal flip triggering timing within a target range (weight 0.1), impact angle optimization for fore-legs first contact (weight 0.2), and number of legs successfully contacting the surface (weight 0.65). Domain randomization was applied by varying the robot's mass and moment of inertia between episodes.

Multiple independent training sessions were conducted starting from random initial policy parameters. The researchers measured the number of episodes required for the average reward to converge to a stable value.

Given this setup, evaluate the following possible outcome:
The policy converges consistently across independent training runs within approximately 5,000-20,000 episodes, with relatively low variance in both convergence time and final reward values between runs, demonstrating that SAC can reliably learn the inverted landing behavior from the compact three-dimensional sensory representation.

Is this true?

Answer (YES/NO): NO